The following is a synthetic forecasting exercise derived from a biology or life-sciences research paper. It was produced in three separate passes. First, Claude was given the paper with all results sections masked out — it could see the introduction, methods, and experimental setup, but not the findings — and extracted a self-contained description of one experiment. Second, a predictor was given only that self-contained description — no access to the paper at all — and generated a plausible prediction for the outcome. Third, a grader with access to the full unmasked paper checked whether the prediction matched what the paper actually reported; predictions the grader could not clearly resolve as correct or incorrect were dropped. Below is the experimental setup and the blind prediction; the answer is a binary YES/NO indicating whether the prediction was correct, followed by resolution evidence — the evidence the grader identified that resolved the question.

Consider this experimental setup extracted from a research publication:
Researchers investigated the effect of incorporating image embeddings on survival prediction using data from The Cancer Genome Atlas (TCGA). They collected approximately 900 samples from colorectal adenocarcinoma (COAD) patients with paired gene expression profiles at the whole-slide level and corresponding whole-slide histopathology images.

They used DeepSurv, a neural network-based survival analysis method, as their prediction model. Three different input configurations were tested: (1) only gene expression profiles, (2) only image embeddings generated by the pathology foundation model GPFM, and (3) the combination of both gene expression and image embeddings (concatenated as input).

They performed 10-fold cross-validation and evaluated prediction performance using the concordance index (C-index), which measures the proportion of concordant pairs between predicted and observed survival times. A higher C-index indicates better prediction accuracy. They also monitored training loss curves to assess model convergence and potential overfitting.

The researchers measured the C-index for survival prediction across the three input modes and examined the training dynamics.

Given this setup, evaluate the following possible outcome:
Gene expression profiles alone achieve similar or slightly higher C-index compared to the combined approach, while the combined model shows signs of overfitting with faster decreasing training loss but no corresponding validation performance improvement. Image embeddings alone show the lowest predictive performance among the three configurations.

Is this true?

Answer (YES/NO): NO